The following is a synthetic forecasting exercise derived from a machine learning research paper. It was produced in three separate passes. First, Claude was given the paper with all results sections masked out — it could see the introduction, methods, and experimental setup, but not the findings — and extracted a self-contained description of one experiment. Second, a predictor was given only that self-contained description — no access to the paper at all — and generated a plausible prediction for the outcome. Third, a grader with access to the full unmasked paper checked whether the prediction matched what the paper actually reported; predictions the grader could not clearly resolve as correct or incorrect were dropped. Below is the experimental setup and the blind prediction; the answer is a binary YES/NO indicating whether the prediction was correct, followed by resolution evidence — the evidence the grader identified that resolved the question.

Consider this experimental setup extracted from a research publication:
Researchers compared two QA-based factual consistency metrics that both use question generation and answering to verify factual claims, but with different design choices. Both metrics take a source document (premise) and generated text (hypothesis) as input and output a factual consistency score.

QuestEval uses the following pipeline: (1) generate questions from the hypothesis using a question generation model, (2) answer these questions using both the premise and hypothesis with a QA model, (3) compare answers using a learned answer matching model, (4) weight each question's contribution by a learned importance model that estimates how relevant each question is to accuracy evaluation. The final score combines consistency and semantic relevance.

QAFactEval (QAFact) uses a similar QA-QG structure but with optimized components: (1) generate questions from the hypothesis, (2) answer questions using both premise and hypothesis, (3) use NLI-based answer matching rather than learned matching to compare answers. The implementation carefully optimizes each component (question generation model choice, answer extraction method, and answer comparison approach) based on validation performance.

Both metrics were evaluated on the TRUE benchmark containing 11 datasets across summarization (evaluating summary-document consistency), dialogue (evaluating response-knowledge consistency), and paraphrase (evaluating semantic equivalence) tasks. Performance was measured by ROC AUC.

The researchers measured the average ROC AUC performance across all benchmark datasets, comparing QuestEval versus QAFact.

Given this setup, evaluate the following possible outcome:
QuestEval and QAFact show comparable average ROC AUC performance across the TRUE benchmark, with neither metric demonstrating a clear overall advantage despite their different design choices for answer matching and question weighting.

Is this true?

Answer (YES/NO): NO